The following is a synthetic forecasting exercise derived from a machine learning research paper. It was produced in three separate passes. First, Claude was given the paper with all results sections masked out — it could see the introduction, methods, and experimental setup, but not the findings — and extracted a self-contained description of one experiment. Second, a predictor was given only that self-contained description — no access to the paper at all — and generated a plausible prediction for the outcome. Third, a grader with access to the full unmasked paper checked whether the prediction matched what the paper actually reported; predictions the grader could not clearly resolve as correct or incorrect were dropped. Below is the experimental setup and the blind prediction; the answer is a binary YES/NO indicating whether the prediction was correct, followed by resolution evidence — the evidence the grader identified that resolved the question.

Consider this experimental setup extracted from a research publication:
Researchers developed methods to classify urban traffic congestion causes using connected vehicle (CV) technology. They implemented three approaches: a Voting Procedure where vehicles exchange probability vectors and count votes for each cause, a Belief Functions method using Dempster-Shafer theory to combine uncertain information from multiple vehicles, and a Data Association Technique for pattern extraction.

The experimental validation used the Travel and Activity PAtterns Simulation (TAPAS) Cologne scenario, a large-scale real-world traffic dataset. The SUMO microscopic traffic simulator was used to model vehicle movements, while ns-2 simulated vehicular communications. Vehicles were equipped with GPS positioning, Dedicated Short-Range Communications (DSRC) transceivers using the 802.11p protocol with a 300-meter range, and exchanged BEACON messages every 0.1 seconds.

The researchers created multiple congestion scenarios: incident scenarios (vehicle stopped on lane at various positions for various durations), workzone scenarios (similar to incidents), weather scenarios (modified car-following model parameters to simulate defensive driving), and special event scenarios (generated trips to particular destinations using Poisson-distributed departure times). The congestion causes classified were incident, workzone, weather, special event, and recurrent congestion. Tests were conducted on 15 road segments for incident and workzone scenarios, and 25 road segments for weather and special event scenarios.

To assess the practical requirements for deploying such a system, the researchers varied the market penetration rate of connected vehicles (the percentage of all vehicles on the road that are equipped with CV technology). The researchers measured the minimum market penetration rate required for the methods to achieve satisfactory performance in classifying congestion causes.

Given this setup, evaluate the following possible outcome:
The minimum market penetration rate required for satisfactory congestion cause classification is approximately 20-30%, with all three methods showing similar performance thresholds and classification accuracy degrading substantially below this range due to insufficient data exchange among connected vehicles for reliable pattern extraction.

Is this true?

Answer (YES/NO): NO